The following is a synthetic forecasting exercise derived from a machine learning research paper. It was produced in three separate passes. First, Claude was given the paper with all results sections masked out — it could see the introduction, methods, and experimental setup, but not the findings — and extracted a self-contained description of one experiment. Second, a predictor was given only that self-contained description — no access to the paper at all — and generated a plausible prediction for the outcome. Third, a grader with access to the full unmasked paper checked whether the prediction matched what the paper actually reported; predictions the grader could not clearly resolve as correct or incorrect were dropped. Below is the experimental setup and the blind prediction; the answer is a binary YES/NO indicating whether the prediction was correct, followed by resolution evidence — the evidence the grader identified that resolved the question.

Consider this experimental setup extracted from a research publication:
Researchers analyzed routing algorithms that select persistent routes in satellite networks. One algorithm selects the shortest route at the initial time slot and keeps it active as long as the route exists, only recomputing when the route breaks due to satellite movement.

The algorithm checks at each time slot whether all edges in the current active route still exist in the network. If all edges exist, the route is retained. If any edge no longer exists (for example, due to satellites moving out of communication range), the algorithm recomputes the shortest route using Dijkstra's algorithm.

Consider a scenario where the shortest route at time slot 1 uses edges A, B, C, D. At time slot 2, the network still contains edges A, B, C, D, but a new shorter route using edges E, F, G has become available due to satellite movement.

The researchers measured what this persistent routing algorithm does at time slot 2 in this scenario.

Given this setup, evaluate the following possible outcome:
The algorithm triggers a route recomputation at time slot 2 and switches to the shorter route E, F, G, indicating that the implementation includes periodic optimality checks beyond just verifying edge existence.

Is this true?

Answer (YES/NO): NO